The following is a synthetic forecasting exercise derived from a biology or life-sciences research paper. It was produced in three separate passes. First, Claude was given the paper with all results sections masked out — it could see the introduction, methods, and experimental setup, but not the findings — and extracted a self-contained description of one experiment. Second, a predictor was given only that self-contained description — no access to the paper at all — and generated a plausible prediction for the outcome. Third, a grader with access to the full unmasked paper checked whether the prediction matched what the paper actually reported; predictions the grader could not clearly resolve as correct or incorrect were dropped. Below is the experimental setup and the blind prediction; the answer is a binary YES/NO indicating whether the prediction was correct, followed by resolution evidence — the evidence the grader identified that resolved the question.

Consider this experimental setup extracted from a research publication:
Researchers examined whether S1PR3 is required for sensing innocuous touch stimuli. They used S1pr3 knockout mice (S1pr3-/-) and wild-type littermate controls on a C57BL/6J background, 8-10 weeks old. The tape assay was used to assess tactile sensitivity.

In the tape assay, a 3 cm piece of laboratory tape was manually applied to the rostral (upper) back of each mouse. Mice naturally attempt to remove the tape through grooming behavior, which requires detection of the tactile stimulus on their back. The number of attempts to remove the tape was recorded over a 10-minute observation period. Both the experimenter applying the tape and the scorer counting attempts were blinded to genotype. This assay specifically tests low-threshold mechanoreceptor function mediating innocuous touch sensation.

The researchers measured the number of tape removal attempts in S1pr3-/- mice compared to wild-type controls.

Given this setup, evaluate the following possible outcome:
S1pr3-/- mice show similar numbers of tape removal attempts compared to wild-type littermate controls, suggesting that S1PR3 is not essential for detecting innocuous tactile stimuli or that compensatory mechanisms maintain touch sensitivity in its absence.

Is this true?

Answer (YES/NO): YES